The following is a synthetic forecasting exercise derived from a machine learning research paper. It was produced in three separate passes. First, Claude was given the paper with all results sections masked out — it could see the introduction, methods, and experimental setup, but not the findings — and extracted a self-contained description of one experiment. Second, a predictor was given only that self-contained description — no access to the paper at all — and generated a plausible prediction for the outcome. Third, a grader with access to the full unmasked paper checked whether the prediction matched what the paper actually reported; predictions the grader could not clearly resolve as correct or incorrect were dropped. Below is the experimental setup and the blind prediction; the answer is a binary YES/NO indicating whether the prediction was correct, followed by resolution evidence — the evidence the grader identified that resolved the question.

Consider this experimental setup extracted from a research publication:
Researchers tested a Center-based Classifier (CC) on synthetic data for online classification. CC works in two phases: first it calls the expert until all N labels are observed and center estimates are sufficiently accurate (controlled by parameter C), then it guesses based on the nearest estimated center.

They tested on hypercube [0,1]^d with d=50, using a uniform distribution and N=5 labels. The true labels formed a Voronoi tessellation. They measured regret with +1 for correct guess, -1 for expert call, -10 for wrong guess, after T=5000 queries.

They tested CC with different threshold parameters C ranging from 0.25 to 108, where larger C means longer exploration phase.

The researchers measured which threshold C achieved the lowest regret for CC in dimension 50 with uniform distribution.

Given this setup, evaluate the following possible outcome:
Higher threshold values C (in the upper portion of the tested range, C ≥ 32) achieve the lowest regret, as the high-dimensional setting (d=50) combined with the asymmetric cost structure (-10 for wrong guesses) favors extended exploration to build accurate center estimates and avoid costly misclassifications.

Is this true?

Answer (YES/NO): YES